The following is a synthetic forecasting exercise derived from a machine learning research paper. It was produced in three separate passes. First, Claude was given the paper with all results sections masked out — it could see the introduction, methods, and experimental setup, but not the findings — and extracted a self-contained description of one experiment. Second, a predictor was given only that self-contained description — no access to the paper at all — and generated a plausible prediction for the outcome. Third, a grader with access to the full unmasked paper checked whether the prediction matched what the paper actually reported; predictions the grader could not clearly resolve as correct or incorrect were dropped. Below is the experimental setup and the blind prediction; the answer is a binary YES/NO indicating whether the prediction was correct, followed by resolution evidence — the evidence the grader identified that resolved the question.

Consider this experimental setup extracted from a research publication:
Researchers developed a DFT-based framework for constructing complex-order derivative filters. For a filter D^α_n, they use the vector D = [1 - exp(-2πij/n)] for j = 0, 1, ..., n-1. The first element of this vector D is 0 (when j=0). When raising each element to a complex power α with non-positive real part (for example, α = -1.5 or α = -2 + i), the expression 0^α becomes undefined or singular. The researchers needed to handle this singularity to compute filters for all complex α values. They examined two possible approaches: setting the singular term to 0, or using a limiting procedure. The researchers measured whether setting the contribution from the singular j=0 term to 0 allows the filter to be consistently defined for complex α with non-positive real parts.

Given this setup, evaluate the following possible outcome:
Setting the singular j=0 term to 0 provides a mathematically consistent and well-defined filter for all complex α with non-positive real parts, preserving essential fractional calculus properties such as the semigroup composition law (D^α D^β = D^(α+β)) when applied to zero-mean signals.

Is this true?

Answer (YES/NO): NO